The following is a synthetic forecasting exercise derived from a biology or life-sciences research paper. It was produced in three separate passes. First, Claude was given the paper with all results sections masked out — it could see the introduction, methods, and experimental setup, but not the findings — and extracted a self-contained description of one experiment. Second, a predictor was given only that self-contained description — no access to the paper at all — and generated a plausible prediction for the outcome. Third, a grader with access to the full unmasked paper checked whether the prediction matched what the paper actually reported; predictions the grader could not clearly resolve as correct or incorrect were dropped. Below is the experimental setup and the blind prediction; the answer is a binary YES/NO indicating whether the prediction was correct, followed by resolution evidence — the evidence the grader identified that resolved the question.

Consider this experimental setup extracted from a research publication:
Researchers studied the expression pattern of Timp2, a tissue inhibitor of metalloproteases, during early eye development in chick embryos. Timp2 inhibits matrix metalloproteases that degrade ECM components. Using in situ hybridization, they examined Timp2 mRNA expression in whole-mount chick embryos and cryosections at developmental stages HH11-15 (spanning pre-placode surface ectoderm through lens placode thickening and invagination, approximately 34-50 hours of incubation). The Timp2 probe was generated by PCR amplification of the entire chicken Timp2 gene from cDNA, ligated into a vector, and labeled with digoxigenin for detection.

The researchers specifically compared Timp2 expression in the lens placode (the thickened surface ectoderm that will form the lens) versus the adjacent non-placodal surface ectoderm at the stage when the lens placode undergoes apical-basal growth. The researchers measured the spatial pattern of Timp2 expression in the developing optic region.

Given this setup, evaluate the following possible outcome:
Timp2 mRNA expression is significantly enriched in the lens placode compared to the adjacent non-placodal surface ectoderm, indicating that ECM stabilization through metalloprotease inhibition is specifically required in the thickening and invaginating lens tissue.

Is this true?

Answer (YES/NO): YES